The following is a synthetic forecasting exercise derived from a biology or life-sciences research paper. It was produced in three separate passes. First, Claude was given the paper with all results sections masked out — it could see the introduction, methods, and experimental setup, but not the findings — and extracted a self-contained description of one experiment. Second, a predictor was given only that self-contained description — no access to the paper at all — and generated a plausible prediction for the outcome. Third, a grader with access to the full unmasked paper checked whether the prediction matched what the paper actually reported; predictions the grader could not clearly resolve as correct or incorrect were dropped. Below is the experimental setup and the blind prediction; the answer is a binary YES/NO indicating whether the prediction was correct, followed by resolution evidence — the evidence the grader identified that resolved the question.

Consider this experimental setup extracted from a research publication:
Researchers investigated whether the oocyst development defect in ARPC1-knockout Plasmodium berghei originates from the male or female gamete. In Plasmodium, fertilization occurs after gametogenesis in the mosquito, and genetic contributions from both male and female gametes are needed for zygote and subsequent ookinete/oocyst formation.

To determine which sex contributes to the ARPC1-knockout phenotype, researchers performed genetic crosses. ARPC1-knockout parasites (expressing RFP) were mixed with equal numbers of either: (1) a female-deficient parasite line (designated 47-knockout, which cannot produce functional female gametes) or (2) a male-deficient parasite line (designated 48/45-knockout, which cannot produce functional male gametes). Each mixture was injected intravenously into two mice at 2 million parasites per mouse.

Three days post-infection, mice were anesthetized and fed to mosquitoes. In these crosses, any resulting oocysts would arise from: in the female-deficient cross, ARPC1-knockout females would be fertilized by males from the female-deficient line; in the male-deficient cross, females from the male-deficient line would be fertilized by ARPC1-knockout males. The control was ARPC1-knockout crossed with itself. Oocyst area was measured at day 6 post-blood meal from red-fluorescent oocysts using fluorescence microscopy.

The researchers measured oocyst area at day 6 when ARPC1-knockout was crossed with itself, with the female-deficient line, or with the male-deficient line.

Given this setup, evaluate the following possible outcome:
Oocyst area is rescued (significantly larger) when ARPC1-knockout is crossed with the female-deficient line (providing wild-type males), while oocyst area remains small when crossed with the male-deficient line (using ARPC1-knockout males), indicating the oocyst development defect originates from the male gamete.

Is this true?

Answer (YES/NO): YES